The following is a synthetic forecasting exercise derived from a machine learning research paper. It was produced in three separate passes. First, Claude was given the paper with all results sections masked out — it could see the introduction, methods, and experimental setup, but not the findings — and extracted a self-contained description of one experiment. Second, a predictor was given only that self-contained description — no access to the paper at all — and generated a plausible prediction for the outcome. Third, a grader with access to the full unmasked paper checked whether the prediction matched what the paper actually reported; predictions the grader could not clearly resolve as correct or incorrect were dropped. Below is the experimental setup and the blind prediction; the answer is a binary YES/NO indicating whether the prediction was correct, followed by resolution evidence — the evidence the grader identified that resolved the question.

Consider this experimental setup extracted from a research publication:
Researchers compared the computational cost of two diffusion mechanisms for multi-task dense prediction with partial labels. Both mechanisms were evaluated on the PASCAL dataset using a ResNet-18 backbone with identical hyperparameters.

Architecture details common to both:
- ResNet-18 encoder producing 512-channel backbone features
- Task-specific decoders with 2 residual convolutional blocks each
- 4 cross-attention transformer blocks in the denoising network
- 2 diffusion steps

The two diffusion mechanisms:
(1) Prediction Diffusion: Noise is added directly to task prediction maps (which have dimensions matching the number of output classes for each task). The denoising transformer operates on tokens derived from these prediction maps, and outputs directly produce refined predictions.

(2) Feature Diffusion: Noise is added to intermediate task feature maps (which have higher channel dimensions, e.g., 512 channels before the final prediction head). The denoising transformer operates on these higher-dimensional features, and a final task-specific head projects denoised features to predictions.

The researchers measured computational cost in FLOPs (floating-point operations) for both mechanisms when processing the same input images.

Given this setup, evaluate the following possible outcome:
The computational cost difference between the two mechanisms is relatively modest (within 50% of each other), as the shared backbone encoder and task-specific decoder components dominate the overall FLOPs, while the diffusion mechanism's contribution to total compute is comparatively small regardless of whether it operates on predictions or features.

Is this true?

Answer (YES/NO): YES